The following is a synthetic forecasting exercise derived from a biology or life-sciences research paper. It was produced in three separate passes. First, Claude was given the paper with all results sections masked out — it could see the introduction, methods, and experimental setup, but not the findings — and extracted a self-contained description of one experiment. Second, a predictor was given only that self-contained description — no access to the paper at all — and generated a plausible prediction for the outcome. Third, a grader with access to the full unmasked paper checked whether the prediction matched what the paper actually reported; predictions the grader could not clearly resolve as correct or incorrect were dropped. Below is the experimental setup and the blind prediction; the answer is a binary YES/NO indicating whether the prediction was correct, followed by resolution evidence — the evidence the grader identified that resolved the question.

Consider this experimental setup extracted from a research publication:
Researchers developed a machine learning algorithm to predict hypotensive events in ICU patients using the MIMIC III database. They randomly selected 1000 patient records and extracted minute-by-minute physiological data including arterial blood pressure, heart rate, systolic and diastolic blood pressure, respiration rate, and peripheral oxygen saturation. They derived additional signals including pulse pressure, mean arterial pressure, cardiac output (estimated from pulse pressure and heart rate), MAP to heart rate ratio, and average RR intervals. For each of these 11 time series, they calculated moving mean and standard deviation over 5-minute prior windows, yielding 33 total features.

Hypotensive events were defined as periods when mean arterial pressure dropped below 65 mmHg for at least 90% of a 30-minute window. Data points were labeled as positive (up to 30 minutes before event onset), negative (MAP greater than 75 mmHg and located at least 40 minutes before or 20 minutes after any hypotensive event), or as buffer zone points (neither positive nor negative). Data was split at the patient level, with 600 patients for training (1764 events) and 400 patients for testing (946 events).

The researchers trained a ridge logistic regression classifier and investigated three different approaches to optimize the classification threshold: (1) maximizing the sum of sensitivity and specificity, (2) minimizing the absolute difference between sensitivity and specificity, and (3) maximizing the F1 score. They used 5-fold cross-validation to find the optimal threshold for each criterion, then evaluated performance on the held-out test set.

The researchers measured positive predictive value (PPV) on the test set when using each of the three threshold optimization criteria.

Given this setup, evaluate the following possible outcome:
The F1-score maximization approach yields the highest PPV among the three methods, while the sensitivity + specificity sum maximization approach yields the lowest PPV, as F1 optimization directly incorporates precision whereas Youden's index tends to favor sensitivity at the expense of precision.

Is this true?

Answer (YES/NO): NO